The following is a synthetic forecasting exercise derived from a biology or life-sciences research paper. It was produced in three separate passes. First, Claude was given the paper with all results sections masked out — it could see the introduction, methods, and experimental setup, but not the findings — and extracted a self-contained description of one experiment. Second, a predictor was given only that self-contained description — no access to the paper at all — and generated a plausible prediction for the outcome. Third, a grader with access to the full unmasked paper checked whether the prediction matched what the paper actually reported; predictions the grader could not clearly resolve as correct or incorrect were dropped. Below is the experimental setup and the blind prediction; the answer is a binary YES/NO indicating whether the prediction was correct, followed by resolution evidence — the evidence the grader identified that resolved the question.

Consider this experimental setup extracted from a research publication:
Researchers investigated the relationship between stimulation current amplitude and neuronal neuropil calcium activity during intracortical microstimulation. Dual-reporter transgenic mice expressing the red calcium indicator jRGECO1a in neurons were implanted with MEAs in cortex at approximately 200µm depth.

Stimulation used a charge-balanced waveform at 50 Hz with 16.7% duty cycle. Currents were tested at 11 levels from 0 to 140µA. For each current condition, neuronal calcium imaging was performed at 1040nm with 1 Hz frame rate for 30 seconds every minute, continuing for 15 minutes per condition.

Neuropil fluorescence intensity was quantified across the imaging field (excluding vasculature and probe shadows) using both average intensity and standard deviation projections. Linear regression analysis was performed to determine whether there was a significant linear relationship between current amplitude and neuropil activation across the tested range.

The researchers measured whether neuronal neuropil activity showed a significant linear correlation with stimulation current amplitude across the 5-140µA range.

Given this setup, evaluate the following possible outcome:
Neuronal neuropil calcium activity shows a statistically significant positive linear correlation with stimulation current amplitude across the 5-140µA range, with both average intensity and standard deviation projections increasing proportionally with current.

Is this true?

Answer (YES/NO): YES